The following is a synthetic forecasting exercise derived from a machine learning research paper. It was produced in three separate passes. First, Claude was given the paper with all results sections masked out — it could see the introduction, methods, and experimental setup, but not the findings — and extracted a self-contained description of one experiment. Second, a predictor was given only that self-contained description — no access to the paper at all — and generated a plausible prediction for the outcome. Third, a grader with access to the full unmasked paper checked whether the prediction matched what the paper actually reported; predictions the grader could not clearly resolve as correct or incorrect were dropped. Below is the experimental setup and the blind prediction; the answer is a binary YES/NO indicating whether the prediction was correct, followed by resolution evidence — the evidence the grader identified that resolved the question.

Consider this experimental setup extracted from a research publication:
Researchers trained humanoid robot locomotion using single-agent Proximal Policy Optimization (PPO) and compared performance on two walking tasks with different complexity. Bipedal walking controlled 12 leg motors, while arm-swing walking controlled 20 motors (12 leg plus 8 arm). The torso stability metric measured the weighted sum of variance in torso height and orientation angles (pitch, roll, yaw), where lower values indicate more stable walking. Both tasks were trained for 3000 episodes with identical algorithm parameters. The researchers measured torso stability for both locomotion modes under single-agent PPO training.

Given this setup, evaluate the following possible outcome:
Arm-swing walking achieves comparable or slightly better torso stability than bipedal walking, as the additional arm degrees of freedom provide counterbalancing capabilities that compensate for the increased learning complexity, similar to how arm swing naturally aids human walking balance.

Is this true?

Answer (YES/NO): NO